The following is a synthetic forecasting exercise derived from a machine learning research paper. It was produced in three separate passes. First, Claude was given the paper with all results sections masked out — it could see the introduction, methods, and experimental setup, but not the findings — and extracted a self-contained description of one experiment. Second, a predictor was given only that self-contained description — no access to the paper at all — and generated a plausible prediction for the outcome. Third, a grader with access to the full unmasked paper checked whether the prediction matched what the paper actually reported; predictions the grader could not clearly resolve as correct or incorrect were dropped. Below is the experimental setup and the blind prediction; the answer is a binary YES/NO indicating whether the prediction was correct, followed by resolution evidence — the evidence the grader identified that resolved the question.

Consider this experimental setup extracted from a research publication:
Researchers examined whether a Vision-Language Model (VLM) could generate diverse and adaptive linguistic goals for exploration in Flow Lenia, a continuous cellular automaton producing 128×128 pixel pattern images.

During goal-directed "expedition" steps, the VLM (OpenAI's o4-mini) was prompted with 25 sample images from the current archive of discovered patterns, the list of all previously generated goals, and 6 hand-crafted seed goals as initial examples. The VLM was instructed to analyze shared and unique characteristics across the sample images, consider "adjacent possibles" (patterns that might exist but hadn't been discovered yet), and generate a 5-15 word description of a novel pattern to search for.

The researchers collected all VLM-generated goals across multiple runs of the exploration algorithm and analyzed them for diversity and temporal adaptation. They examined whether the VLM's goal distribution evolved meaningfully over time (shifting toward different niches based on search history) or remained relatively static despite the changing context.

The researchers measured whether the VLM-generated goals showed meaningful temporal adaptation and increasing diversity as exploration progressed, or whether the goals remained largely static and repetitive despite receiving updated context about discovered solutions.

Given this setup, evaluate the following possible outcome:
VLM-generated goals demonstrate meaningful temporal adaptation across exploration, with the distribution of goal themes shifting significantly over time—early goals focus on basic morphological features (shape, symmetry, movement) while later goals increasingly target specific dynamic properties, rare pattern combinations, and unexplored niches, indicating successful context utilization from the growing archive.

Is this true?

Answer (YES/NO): NO